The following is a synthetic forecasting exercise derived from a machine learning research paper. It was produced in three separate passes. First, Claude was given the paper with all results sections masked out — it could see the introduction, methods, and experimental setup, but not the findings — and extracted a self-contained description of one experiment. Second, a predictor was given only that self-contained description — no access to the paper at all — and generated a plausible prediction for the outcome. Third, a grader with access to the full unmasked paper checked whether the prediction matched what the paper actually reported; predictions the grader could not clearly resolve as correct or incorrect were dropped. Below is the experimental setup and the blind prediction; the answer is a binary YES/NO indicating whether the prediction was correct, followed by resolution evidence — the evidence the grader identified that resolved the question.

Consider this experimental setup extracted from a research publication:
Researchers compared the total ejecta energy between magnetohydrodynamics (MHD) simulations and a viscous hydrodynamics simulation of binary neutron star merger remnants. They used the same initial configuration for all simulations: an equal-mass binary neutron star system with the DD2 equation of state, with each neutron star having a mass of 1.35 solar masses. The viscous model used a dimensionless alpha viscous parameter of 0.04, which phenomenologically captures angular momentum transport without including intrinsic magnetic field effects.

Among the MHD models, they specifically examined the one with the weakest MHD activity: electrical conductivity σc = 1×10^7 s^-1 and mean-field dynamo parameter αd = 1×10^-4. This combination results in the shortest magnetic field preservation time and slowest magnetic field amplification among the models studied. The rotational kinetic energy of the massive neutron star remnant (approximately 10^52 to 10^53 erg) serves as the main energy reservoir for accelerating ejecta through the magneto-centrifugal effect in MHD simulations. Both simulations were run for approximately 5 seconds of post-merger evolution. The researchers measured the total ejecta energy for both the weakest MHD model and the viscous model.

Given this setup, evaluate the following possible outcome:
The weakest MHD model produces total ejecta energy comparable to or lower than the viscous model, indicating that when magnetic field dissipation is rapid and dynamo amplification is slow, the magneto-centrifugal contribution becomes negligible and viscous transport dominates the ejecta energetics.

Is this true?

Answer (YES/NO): NO